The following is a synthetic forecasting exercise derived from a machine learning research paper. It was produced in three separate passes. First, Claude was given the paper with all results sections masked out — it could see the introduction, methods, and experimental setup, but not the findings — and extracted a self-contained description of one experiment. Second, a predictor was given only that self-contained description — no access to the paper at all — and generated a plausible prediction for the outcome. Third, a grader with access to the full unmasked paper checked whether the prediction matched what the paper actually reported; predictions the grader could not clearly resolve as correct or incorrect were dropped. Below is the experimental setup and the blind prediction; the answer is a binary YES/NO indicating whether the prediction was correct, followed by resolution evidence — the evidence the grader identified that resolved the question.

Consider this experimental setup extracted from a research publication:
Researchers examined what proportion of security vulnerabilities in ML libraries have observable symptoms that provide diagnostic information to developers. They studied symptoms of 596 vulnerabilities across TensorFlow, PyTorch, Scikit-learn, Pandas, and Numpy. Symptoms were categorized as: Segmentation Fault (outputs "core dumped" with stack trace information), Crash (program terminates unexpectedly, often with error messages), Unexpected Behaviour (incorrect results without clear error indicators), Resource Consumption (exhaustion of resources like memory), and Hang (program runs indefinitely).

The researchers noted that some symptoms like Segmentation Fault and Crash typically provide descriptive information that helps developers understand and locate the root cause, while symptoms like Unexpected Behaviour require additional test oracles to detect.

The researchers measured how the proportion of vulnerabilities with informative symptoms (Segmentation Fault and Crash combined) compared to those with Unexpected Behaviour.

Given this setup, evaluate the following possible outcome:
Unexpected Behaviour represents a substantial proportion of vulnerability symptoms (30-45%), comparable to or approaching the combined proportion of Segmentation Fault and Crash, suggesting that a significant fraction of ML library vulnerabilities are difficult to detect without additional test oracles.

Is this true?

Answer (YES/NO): NO